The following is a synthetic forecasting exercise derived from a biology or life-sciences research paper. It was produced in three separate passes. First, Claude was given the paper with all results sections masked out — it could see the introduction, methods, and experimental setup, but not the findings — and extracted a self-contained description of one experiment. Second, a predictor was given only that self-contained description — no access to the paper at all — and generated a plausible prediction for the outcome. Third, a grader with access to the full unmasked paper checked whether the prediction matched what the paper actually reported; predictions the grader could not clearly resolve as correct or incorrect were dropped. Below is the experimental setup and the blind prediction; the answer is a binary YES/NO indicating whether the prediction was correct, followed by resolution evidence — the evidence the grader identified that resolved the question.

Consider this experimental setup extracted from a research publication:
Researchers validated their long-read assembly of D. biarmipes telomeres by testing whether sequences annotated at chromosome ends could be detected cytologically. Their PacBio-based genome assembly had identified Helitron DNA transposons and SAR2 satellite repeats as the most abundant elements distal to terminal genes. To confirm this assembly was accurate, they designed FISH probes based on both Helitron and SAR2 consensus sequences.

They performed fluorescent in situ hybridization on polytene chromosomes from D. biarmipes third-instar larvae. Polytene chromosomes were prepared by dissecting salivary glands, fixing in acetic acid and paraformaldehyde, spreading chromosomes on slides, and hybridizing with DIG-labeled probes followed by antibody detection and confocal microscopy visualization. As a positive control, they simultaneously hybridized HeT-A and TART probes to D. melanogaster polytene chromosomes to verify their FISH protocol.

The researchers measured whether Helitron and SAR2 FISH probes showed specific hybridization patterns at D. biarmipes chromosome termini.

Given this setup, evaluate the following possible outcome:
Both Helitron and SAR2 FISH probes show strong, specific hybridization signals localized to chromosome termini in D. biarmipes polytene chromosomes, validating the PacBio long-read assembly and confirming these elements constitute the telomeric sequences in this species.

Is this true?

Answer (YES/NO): NO